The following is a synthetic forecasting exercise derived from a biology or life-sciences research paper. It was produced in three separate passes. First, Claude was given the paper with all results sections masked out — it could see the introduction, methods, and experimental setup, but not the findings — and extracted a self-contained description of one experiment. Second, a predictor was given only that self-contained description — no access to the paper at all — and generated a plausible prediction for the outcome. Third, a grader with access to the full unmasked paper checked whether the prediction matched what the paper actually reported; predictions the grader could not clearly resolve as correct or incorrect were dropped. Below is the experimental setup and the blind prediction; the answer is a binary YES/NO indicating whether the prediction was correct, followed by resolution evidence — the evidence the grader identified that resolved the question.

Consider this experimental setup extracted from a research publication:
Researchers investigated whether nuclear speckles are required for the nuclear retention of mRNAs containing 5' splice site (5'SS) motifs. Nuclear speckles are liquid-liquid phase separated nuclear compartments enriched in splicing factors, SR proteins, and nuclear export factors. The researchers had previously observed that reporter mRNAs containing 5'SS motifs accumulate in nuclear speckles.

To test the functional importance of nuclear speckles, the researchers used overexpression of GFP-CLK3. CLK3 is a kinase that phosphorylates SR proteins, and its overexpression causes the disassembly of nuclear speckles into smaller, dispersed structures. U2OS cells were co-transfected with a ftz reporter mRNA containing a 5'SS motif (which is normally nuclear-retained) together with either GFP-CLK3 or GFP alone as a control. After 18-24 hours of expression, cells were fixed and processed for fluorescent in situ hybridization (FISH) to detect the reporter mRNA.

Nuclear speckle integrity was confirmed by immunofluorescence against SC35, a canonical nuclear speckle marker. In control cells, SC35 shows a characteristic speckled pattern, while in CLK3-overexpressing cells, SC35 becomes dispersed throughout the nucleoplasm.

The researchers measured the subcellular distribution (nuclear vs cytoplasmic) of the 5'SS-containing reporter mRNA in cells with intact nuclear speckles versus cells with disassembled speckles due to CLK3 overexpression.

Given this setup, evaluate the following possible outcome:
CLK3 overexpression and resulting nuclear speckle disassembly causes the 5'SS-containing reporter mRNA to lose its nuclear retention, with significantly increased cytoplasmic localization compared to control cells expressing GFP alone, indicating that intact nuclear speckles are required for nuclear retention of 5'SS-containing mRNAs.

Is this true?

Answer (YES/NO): YES